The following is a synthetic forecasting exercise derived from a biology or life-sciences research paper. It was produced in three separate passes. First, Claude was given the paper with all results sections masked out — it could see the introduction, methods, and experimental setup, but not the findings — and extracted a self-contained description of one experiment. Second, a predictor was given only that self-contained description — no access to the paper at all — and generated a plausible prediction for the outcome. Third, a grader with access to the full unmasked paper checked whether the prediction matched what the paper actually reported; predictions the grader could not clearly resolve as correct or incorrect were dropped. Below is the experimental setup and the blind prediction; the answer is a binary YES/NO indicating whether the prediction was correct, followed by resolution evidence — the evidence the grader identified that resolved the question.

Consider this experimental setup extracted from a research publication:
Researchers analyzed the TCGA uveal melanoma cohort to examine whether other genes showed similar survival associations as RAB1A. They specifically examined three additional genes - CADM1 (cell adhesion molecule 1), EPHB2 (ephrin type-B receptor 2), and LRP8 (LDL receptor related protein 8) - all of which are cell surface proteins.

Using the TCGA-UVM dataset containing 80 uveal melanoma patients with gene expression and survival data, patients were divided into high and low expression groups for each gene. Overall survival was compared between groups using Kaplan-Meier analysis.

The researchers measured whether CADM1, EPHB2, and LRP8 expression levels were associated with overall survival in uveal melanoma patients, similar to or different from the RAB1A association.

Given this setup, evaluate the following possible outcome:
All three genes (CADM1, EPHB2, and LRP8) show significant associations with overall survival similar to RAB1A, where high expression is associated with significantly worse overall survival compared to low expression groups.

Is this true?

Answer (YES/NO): YES